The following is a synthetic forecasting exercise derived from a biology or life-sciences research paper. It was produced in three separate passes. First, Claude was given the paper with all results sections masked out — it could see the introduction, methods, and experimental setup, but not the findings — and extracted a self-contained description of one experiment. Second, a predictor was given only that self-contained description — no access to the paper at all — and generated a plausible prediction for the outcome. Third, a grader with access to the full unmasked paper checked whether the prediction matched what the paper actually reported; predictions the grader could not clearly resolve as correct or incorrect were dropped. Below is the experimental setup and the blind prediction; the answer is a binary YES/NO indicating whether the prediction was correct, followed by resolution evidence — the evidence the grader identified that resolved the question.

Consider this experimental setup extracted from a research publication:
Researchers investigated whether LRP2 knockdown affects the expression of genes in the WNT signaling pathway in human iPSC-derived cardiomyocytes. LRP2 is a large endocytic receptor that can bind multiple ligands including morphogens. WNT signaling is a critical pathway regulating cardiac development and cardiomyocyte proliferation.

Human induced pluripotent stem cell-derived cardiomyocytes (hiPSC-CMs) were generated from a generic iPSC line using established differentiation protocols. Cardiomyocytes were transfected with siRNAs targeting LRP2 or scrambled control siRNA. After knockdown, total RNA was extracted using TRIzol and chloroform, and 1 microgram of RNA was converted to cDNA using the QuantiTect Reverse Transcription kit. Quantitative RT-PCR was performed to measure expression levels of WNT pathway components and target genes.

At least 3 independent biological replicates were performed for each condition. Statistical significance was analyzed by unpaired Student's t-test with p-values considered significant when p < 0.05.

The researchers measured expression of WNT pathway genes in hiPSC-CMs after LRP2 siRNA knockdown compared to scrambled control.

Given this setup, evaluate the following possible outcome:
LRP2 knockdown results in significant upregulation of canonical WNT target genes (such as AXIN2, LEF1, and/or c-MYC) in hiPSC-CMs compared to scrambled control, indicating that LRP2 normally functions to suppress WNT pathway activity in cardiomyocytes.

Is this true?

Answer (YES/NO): NO